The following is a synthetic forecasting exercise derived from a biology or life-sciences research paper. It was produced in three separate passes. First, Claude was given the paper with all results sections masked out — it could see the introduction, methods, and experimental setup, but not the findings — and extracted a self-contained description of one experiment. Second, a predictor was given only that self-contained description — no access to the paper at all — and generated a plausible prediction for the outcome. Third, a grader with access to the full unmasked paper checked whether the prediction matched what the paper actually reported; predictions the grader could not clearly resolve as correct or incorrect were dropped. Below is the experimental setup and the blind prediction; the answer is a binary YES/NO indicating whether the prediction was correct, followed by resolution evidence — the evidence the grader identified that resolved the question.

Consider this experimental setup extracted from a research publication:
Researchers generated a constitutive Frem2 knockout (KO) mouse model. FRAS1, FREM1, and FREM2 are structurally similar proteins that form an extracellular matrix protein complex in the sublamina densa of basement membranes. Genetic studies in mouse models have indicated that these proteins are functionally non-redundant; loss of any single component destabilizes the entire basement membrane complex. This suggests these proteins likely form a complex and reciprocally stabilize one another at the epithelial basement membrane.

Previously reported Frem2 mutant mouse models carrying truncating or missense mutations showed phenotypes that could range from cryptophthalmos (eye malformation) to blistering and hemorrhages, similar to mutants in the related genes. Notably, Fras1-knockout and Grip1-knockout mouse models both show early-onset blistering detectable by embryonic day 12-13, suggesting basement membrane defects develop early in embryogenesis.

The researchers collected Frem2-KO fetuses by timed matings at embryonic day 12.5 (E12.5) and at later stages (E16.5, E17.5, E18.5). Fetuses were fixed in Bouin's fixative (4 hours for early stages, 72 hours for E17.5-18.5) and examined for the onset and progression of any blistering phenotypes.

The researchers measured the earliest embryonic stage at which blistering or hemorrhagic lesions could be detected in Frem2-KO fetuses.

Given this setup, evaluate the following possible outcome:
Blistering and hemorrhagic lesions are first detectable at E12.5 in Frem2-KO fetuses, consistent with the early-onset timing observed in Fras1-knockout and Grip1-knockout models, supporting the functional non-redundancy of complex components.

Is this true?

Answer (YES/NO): NO